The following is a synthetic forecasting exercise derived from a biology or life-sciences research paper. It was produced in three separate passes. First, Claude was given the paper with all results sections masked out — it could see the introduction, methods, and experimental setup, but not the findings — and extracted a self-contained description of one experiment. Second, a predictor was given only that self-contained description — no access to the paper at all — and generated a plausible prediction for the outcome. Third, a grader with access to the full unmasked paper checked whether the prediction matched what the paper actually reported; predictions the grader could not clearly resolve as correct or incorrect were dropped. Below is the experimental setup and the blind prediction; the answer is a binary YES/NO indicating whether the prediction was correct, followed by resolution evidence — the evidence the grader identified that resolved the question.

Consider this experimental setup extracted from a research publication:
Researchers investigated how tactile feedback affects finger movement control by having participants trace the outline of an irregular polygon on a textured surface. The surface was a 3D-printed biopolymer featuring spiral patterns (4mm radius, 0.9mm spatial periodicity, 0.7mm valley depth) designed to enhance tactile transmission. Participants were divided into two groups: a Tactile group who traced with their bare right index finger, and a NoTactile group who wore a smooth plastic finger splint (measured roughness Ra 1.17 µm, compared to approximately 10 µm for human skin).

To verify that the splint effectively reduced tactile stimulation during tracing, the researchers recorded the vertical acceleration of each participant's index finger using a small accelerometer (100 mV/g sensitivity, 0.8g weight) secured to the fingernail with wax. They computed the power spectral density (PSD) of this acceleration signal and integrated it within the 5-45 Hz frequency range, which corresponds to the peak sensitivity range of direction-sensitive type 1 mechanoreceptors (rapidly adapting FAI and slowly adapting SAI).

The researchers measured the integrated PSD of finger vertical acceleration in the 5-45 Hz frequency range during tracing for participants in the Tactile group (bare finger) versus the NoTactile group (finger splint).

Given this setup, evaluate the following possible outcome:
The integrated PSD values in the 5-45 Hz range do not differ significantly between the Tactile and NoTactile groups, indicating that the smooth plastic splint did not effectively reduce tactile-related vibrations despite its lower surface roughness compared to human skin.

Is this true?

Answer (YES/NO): NO